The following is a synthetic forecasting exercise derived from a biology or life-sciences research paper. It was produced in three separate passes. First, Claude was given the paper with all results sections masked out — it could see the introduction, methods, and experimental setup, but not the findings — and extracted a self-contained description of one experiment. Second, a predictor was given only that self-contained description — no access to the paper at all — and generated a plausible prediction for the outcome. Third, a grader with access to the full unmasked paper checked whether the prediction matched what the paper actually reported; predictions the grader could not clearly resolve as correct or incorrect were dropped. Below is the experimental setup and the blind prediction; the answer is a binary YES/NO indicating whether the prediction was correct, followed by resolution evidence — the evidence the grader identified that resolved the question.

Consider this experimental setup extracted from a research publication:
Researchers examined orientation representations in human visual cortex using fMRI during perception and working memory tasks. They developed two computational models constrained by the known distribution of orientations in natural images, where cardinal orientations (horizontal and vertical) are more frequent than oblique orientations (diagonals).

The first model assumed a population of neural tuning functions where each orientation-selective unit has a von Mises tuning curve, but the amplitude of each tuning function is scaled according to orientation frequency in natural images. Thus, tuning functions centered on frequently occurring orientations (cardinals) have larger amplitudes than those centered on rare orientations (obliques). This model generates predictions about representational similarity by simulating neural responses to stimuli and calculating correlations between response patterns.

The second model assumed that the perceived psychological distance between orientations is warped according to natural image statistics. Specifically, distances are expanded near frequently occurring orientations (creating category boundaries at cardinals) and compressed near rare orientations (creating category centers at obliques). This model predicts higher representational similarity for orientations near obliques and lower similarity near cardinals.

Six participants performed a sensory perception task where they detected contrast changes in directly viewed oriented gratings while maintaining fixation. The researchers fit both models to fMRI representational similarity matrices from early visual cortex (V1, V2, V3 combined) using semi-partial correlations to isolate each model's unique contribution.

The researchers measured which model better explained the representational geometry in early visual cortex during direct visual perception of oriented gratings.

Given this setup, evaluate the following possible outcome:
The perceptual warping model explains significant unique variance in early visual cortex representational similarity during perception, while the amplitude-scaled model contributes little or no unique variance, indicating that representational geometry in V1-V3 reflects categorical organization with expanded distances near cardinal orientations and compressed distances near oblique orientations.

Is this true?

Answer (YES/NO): NO